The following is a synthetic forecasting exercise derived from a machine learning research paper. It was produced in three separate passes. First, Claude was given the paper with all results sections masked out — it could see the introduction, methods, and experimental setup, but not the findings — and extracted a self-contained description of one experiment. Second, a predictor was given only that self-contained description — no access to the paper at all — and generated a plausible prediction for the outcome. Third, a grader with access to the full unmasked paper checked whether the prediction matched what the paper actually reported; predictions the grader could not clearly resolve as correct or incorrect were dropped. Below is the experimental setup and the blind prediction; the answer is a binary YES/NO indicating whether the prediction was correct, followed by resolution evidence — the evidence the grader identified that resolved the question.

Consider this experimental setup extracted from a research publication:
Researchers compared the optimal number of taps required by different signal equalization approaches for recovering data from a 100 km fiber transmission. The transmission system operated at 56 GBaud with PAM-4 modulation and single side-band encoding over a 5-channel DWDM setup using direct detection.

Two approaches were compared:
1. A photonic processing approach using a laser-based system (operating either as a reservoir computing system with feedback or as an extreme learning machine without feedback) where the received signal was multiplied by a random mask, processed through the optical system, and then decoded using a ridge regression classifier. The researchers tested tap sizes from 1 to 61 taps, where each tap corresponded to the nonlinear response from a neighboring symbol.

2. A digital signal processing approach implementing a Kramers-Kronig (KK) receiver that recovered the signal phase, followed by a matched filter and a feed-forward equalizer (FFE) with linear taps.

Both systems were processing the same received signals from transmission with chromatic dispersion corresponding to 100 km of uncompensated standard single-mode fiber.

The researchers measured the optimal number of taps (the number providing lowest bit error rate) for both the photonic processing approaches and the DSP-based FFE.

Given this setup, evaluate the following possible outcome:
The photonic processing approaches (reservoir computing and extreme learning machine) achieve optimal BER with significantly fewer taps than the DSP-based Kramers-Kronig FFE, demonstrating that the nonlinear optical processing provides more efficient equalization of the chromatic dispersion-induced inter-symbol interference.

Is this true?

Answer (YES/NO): NO